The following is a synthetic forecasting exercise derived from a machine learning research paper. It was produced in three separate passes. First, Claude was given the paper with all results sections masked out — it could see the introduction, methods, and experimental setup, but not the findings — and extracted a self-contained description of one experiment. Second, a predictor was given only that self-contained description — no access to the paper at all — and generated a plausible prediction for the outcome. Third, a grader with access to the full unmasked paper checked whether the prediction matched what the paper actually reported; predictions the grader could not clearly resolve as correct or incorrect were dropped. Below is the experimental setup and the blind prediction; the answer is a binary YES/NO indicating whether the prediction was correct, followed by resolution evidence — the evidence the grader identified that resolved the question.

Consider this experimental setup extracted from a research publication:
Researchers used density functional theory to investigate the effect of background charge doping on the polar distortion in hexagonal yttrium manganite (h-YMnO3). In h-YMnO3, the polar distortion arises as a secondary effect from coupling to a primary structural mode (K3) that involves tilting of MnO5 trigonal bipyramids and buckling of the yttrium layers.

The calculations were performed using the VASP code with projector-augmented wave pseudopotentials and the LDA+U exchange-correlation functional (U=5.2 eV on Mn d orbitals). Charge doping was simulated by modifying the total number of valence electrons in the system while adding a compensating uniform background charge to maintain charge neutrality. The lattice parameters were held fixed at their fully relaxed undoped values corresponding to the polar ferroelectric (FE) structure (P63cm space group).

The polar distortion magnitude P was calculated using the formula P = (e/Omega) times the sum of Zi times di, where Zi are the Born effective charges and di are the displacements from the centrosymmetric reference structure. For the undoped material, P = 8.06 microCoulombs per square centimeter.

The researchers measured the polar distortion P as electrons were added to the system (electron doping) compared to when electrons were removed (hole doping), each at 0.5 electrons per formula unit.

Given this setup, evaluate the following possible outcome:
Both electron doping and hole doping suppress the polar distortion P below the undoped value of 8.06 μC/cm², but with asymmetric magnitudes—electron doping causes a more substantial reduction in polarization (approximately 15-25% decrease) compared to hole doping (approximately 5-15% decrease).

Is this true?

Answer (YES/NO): NO